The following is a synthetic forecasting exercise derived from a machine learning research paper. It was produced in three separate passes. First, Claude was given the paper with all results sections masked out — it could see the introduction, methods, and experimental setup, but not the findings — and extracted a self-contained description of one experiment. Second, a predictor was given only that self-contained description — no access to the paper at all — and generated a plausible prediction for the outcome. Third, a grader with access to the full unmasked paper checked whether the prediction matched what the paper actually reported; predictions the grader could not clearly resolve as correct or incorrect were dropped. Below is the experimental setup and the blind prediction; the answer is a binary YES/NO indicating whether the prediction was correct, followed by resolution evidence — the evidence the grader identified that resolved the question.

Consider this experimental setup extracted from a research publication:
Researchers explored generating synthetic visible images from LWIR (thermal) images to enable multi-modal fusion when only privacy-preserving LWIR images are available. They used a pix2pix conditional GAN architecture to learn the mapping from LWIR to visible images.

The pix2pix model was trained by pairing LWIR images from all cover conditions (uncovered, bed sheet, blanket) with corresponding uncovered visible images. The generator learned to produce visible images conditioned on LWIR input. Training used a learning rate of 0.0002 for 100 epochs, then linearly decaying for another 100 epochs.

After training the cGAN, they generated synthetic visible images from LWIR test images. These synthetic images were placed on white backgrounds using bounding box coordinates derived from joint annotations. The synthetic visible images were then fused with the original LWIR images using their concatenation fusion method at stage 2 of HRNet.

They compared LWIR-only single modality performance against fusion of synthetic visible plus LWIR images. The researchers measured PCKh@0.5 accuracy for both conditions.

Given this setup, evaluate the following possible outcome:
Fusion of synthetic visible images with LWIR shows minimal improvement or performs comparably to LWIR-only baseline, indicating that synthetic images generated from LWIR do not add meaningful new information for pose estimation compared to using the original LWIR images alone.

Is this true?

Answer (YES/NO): NO